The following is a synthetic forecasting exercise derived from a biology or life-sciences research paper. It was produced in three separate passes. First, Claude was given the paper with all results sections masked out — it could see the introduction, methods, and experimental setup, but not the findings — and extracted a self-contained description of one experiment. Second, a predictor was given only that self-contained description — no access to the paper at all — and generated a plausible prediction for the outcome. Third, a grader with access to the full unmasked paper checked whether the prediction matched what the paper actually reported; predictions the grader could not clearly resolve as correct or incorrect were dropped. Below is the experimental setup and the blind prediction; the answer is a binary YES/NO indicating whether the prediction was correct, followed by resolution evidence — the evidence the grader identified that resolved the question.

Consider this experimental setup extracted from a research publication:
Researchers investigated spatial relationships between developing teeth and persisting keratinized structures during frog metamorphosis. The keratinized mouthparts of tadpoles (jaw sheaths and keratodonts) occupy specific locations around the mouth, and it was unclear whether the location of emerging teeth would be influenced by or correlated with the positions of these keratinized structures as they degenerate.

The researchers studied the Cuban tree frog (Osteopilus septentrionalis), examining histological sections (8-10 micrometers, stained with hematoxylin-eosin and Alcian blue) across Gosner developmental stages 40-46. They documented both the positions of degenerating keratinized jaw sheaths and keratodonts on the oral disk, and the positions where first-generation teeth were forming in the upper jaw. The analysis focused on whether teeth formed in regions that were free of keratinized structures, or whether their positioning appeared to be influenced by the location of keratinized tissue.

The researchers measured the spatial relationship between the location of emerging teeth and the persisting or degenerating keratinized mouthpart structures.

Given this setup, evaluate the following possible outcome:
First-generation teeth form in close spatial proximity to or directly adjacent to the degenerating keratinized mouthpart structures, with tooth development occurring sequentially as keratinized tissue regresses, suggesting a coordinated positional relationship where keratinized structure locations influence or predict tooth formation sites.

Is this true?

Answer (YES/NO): YES